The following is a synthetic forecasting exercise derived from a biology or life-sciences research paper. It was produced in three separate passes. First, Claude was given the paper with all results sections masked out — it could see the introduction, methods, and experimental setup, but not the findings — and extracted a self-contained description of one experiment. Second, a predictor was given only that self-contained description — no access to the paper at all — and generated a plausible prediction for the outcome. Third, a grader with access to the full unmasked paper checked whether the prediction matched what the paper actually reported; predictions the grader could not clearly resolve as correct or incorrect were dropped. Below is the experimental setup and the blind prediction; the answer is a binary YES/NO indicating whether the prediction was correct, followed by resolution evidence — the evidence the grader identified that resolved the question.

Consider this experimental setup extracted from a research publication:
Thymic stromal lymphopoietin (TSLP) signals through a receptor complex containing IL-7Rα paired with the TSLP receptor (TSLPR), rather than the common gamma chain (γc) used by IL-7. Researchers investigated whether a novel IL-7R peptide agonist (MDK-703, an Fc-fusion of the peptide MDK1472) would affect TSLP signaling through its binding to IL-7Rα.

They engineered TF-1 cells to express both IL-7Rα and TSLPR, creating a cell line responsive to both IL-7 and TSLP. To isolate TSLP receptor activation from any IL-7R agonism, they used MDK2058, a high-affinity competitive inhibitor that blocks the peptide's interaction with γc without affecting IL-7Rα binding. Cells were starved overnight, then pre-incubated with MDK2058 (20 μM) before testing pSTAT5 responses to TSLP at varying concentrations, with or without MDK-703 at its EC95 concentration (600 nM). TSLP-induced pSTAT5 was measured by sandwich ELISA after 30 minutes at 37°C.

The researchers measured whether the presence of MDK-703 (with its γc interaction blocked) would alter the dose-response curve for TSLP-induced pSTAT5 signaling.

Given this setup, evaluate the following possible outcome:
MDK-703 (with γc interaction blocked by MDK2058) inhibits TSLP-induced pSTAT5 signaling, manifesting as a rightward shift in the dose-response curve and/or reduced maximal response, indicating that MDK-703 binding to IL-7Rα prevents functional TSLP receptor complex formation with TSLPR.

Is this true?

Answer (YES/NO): NO